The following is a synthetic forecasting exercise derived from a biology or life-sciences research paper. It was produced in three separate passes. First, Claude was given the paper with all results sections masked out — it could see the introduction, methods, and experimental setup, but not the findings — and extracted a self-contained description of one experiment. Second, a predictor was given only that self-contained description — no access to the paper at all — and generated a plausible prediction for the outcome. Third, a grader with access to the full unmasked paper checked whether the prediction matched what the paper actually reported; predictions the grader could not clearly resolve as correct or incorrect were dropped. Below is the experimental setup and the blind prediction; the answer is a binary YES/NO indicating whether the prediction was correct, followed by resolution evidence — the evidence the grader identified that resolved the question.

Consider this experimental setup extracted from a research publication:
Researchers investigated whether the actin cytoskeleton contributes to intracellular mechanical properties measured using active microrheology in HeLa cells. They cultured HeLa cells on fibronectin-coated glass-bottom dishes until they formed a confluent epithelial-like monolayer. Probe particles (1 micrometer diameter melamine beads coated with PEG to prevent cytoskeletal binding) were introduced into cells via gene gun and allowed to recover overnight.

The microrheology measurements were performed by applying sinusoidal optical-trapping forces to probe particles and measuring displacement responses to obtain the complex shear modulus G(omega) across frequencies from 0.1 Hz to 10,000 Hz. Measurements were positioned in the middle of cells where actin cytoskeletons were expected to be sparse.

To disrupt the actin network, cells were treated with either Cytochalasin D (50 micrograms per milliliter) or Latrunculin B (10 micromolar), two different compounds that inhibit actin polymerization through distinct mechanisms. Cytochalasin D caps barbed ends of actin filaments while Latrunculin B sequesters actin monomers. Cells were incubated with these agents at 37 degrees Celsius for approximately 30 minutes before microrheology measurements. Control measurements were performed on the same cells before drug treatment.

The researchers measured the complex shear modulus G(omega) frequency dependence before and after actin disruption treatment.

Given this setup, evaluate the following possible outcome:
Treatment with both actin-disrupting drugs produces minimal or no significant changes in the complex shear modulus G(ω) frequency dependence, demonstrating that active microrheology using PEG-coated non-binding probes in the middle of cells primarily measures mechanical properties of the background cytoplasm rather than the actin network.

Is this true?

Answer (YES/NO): YES